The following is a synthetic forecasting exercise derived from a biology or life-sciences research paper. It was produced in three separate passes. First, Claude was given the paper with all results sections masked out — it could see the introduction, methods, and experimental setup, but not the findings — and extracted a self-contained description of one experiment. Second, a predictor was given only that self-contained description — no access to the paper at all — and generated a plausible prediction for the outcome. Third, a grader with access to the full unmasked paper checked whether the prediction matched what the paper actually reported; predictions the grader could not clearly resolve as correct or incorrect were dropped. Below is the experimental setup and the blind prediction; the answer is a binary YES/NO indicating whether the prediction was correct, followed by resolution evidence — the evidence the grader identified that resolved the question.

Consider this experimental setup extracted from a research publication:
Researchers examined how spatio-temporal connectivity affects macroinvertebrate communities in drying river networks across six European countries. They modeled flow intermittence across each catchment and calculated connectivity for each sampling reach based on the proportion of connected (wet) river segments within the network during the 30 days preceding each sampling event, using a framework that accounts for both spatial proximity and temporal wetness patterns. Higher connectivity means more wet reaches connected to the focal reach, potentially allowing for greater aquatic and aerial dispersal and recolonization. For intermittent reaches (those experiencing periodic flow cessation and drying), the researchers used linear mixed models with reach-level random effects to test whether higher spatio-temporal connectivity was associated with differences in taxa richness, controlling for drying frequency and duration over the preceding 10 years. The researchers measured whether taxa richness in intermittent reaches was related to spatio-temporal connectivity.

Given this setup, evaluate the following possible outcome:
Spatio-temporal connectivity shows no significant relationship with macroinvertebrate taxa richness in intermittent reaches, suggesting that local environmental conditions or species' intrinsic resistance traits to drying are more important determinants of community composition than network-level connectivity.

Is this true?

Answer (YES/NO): NO